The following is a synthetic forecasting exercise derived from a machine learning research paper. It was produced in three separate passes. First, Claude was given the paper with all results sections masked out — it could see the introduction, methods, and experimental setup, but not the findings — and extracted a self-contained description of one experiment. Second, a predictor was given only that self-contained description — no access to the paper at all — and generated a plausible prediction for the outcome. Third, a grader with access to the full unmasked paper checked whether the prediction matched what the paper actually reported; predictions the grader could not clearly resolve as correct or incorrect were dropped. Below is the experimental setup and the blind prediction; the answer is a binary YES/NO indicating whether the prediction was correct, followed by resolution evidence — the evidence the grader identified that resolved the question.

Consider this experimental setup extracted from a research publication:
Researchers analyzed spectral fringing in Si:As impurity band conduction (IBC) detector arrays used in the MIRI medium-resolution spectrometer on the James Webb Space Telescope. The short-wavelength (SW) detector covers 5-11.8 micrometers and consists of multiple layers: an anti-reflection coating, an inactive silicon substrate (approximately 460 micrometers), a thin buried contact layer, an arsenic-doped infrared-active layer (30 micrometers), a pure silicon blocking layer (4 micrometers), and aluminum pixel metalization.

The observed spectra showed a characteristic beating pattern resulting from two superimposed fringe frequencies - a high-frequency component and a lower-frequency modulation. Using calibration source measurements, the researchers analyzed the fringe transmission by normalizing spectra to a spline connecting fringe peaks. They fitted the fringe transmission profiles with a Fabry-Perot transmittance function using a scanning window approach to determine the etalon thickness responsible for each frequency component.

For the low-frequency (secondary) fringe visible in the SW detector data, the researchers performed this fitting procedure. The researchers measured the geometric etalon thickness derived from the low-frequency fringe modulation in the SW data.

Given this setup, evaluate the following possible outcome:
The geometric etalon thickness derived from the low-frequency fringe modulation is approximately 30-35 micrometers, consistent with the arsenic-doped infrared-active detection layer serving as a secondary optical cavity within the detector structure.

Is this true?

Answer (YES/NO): NO